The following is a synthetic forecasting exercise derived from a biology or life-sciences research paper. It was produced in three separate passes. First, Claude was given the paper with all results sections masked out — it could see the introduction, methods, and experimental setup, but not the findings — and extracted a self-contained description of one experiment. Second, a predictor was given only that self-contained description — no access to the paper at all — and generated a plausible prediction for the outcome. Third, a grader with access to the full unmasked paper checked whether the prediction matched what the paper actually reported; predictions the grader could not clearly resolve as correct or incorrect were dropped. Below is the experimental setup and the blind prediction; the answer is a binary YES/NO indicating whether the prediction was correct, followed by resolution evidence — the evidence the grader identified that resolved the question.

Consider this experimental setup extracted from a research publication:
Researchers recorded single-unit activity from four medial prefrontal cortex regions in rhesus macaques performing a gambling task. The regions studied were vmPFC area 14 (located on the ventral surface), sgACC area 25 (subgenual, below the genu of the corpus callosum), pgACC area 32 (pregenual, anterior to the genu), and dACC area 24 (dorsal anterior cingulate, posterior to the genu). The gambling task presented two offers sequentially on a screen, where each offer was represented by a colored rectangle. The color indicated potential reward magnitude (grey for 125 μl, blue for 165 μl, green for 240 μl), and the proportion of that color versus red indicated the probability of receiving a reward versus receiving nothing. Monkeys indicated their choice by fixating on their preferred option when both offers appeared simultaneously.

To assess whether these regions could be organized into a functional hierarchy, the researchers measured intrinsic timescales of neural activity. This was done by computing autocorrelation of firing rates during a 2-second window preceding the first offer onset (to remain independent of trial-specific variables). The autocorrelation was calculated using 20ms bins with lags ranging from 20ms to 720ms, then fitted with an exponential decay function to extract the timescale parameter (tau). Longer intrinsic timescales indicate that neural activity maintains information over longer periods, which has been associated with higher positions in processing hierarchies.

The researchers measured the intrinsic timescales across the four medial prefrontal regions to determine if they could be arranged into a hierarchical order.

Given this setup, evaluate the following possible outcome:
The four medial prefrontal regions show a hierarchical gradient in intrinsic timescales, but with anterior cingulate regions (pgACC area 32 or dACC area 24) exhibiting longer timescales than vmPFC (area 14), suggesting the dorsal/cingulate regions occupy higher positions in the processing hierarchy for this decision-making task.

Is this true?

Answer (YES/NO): YES